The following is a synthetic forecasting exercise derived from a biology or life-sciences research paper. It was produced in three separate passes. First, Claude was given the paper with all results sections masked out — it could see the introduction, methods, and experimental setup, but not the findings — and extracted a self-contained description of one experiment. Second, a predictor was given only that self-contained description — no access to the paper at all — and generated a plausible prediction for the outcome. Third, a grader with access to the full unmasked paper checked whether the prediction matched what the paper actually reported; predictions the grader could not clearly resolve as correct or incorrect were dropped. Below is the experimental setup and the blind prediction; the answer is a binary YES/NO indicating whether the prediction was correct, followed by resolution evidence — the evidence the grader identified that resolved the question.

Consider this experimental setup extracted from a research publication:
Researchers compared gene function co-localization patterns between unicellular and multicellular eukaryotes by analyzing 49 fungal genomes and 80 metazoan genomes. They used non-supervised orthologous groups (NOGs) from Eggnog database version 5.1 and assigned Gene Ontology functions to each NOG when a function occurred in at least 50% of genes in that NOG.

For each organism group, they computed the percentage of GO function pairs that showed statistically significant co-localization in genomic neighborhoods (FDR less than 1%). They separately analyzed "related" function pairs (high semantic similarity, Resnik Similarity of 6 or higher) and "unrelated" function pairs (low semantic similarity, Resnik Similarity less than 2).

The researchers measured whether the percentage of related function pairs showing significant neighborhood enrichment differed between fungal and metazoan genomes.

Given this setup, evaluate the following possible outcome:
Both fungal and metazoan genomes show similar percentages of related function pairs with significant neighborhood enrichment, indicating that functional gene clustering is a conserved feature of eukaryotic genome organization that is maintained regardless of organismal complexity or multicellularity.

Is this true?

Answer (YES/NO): NO